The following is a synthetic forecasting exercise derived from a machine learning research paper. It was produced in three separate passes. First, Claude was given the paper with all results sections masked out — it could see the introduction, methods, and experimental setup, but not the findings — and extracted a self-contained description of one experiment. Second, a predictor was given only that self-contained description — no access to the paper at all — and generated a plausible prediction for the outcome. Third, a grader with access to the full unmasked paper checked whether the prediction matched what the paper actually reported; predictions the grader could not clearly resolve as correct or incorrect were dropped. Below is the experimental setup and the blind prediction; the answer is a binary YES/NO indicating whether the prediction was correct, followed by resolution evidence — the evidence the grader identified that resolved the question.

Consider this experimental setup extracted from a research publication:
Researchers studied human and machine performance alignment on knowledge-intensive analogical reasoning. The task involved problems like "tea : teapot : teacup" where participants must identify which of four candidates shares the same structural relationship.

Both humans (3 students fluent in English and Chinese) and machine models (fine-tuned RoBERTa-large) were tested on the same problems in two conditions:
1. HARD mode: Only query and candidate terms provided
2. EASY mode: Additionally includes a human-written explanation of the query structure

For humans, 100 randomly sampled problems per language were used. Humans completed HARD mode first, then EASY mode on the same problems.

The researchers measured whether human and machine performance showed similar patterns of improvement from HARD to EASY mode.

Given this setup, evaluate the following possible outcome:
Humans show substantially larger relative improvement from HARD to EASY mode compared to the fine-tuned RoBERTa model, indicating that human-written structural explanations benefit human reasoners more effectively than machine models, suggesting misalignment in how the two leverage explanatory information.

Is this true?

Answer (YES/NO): NO